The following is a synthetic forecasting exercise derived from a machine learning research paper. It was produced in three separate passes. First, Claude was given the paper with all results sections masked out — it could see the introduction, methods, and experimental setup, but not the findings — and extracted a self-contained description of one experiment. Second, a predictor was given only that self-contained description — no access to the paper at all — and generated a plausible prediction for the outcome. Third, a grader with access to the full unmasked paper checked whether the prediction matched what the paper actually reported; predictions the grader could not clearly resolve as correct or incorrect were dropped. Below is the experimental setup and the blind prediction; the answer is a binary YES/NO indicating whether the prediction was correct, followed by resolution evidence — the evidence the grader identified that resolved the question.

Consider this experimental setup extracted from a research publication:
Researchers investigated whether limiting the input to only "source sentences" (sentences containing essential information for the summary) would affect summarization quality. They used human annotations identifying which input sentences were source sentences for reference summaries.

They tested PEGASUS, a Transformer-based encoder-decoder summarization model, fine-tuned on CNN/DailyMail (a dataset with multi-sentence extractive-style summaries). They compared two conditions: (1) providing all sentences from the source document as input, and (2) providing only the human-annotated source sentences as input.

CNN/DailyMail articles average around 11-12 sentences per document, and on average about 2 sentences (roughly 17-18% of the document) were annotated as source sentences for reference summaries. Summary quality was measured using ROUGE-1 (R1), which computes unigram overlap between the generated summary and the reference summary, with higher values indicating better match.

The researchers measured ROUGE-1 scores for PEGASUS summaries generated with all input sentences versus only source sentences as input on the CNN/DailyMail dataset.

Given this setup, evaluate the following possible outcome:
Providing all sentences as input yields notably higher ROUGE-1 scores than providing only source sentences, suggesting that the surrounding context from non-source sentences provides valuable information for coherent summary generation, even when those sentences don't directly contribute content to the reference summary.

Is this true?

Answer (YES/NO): NO